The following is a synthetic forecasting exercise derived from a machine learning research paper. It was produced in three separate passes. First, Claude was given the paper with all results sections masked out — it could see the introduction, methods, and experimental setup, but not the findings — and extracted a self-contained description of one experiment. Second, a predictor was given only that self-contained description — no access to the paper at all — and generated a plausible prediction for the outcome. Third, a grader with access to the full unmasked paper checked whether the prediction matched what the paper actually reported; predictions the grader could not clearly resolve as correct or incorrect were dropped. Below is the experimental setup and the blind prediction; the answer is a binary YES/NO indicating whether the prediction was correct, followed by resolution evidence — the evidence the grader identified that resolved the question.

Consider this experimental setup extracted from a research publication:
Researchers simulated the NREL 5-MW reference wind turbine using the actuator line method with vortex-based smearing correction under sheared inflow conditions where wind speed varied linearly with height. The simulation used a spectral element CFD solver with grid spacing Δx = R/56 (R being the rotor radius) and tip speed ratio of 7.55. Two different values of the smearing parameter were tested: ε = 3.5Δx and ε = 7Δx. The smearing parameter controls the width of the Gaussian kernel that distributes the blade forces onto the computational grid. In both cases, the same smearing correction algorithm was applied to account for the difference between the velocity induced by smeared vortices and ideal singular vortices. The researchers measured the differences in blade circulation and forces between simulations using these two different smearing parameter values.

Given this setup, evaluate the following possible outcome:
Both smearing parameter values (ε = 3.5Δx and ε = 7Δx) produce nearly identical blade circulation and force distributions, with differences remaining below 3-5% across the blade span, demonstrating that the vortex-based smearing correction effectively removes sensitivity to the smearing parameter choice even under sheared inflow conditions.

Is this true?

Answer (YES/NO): YES